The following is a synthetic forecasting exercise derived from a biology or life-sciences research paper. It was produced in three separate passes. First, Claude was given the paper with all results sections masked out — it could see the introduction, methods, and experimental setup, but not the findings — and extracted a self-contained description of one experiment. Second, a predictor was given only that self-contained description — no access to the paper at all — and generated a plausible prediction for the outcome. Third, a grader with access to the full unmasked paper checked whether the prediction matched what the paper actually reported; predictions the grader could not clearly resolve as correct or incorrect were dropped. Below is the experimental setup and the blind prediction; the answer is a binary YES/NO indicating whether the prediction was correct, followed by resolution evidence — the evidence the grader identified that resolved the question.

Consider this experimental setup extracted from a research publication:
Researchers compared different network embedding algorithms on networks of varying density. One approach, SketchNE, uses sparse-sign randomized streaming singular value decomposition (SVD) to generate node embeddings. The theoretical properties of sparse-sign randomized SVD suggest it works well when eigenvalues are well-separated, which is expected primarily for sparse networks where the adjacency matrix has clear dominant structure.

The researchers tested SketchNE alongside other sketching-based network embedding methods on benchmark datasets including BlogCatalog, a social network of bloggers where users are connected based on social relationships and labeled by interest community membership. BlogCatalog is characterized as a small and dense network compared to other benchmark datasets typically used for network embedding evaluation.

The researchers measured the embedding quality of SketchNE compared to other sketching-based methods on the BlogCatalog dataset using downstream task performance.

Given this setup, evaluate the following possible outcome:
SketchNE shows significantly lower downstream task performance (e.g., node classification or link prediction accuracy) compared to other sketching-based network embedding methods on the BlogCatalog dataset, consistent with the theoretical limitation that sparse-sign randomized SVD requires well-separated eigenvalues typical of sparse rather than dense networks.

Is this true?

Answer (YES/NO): YES